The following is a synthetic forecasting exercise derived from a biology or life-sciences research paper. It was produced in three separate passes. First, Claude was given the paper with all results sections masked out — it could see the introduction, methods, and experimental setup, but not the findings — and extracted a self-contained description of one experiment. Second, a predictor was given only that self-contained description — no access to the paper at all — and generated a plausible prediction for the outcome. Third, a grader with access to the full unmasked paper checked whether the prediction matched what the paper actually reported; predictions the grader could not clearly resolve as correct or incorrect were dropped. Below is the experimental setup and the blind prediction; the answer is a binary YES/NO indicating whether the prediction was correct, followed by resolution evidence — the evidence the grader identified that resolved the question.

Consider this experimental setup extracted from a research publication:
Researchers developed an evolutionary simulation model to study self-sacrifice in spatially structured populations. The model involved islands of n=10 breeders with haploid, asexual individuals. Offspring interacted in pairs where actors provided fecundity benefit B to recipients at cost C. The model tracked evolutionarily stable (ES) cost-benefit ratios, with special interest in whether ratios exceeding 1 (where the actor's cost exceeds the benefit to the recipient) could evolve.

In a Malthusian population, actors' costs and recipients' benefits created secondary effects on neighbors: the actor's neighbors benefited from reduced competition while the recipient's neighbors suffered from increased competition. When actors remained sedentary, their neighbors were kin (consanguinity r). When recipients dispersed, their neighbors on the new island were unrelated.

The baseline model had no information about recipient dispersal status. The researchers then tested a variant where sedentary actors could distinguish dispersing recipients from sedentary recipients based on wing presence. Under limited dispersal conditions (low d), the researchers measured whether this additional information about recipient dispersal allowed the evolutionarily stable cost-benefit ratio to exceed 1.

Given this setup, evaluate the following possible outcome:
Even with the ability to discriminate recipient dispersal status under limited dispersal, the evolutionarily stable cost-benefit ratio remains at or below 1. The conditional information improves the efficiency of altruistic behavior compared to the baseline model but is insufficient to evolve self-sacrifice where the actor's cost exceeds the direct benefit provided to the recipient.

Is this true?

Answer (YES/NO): NO